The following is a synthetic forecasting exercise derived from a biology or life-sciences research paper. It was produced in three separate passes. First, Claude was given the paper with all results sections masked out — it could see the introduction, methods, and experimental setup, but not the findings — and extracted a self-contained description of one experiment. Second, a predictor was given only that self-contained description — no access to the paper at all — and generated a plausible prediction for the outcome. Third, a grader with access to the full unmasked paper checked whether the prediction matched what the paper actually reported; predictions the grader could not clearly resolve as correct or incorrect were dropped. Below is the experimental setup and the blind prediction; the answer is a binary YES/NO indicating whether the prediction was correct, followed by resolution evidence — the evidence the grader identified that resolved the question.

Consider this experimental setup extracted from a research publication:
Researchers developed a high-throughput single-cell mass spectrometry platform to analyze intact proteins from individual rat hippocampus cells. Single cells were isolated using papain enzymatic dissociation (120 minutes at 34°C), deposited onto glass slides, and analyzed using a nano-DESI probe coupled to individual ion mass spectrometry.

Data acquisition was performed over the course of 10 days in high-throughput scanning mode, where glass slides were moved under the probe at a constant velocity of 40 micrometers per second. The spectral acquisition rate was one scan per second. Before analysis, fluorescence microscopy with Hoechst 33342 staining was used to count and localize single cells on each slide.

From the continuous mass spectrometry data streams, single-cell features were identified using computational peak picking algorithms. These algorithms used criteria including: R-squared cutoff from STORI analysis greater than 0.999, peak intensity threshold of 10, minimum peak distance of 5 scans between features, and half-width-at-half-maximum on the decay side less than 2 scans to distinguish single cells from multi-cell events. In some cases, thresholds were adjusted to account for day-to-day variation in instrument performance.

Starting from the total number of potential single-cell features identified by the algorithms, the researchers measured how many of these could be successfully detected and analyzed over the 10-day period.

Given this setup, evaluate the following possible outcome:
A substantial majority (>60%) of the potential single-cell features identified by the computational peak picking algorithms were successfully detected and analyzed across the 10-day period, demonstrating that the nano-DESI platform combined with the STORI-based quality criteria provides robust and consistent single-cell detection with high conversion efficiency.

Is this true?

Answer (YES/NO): YES